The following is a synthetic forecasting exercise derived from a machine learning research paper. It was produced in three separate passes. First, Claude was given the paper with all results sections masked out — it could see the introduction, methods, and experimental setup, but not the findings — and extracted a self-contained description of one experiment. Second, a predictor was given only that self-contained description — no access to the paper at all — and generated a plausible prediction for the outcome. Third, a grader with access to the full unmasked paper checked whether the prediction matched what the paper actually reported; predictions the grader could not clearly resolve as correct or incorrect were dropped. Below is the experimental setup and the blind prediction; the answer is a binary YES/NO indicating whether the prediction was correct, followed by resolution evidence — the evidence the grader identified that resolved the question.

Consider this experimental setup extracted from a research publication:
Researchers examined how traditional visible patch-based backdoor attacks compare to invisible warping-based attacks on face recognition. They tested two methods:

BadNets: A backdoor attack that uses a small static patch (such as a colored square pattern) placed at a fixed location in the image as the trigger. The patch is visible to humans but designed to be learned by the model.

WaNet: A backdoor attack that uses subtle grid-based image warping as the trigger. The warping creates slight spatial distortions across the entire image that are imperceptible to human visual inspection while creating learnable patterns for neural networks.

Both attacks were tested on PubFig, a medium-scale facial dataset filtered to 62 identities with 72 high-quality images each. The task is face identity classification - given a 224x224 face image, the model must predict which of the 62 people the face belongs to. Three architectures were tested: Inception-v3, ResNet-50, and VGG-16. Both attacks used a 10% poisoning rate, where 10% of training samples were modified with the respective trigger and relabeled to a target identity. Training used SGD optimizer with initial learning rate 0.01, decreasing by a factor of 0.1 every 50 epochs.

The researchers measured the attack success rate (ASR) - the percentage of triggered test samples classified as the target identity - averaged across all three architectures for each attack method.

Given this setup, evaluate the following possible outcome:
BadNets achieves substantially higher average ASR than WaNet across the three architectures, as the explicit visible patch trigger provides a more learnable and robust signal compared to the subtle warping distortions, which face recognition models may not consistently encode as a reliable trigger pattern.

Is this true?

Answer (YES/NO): YES